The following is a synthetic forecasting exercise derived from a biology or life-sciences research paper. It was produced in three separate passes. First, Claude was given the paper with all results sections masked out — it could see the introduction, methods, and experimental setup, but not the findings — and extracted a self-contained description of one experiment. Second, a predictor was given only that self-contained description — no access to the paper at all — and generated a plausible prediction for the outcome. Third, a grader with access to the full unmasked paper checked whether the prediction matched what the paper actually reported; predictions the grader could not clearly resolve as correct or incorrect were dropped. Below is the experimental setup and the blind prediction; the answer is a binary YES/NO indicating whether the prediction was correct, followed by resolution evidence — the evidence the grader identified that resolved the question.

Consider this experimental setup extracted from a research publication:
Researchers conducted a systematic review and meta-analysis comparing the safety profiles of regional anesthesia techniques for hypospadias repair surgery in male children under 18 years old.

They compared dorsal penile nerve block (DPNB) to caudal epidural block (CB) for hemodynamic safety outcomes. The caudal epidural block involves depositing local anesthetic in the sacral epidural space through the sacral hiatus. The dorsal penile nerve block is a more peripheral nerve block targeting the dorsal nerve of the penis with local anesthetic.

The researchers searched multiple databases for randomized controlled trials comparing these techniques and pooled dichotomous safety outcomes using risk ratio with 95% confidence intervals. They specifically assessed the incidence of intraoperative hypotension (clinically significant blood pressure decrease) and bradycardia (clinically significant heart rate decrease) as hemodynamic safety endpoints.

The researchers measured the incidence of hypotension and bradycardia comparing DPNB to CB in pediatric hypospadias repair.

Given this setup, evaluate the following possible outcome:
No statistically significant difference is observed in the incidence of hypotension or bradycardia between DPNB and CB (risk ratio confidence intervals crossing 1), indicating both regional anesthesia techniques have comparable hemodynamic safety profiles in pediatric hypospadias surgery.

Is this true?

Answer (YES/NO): NO